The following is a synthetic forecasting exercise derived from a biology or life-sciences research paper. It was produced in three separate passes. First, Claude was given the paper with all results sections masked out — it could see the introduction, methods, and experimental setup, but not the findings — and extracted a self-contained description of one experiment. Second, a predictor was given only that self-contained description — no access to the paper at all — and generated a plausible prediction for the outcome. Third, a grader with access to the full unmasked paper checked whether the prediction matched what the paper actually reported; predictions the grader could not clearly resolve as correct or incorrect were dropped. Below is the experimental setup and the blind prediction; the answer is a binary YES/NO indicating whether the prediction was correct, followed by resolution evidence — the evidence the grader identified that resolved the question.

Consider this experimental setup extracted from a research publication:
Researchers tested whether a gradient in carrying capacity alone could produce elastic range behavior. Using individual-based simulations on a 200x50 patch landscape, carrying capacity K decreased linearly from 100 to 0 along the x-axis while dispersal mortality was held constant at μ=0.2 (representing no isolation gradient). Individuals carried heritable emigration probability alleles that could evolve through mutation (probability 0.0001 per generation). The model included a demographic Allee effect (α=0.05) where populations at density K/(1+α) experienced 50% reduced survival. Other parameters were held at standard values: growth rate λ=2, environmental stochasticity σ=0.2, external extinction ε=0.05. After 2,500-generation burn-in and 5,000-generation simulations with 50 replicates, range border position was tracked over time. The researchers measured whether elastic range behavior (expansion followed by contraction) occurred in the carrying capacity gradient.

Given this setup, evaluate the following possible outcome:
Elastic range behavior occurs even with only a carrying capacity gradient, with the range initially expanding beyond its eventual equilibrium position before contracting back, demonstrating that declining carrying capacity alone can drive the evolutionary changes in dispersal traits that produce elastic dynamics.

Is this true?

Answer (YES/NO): NO